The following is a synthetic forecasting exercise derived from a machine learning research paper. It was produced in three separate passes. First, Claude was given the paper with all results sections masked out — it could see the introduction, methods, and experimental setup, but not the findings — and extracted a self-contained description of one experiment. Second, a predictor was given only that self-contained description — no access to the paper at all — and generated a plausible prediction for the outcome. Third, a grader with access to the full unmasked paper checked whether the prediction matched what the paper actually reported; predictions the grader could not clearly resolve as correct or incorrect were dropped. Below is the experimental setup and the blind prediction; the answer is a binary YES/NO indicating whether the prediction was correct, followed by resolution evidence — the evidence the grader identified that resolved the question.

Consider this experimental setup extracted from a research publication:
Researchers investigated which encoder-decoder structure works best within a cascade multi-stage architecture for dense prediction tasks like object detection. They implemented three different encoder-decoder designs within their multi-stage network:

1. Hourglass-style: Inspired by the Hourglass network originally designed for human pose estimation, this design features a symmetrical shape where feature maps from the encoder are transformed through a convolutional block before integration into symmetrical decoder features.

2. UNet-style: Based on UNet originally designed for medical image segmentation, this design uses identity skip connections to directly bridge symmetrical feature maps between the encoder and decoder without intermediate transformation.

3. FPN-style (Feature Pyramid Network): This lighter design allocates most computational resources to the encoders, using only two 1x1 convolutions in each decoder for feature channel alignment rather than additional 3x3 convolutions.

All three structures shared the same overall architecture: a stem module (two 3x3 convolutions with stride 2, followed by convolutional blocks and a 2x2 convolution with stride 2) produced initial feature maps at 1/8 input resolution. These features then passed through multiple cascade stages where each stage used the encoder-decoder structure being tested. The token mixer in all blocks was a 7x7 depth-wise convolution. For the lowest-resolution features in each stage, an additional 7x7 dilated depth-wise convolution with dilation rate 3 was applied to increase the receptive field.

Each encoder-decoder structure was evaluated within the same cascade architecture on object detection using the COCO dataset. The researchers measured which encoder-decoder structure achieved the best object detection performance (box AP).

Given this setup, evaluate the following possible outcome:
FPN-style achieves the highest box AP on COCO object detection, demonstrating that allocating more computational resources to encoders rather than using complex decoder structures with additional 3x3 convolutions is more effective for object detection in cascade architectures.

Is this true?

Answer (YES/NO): YES